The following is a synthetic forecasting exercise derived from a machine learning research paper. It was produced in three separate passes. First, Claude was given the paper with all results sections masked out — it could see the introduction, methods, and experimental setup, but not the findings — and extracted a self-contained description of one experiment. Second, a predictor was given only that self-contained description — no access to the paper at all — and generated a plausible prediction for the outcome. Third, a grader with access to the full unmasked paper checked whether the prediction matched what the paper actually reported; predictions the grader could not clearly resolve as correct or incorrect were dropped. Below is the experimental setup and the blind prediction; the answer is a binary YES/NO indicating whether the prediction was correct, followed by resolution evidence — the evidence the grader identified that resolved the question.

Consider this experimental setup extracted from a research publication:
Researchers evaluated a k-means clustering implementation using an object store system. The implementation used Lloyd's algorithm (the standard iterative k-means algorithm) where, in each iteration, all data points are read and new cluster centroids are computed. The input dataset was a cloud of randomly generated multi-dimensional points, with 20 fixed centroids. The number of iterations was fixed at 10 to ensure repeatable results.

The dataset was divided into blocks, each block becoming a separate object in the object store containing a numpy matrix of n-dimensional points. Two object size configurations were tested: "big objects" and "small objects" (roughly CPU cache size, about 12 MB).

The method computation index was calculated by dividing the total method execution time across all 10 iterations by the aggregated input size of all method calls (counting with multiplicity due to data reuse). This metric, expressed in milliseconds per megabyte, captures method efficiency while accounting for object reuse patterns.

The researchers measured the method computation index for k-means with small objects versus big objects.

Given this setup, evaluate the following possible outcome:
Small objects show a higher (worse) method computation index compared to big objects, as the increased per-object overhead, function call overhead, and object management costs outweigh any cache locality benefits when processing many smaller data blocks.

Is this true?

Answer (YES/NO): NO